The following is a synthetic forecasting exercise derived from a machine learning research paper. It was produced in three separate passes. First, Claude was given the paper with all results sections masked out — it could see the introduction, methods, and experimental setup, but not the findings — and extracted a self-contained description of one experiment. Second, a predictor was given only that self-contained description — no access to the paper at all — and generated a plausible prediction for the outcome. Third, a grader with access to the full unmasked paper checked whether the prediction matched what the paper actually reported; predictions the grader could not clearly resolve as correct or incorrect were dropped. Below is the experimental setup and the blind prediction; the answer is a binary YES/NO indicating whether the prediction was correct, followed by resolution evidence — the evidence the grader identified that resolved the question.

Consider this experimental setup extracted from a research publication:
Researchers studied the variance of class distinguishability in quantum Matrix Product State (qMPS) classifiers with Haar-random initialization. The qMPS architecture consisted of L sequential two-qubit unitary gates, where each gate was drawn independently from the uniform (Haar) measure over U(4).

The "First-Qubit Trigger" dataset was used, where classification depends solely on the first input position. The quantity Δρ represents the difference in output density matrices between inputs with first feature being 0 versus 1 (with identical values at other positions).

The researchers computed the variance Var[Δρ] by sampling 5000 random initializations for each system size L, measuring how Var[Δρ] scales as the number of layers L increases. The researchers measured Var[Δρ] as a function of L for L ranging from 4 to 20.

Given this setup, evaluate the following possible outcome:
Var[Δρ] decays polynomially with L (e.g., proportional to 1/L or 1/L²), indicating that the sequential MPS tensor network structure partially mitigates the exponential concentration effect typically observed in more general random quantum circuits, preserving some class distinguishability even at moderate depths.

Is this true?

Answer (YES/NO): NO